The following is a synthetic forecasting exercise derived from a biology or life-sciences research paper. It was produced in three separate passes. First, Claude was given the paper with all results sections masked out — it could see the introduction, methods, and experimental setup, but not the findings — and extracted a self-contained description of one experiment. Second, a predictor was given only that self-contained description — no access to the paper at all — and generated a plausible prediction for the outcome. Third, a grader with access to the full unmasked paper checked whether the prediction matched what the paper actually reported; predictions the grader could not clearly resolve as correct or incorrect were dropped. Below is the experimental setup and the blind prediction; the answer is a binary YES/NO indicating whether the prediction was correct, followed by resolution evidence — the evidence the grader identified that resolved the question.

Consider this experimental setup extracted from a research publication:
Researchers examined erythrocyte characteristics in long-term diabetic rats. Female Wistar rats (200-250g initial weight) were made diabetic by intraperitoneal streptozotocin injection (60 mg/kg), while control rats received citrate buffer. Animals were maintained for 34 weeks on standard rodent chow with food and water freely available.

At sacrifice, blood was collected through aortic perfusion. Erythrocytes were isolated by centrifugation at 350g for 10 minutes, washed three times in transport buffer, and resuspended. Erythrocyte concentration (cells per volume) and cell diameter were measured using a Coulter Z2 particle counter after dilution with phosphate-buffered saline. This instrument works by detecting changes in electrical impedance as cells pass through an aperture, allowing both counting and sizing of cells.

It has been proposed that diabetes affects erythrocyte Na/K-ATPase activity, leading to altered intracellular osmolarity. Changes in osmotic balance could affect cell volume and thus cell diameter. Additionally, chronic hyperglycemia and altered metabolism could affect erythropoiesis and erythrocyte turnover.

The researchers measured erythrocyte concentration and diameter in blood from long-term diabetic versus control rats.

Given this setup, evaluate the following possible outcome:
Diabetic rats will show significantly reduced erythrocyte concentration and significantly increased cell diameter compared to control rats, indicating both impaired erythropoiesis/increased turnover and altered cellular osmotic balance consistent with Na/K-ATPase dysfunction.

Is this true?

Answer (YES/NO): NO